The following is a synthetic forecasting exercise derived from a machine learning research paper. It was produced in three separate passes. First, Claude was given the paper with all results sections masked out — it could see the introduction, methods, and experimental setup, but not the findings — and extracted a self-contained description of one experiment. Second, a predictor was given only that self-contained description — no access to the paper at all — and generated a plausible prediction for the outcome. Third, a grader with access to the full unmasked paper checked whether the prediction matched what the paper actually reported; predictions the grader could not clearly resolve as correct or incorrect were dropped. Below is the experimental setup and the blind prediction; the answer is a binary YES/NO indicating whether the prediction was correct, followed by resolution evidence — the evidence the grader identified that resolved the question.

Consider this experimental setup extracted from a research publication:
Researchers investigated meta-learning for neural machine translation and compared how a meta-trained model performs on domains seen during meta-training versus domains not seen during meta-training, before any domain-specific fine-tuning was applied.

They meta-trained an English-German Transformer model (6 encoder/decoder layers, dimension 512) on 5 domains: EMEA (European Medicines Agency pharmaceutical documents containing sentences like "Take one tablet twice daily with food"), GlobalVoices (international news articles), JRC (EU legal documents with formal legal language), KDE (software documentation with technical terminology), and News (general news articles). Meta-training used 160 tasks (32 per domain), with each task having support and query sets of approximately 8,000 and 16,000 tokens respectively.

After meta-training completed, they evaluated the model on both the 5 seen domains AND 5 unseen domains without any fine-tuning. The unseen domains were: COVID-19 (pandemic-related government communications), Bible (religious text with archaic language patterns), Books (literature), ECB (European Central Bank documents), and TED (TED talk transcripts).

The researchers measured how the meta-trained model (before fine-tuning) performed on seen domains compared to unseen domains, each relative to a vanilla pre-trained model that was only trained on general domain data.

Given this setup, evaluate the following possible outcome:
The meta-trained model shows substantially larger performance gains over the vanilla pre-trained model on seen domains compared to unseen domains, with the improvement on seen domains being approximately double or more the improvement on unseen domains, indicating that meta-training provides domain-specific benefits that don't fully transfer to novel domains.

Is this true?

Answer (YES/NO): YES